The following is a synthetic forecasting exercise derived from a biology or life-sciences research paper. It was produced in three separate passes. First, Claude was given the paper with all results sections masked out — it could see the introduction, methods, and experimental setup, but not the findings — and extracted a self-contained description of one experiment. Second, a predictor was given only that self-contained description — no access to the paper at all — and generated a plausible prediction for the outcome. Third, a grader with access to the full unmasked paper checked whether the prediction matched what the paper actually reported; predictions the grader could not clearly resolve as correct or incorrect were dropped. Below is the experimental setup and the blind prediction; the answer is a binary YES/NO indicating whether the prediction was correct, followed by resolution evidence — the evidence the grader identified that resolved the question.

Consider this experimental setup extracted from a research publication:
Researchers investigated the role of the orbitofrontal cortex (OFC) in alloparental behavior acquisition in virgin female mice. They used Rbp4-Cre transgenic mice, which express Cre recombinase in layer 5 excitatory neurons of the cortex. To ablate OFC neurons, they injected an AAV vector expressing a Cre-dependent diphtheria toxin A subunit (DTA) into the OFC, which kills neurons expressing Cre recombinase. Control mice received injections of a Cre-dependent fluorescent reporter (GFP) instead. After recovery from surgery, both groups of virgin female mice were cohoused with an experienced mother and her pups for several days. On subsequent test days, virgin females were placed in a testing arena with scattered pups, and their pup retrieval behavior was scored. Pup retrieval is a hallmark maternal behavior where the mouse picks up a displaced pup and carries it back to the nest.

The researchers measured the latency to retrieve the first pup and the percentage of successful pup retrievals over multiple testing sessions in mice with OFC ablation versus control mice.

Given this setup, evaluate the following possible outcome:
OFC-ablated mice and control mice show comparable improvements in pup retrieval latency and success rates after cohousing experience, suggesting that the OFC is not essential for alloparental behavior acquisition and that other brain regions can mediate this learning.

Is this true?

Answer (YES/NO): NO